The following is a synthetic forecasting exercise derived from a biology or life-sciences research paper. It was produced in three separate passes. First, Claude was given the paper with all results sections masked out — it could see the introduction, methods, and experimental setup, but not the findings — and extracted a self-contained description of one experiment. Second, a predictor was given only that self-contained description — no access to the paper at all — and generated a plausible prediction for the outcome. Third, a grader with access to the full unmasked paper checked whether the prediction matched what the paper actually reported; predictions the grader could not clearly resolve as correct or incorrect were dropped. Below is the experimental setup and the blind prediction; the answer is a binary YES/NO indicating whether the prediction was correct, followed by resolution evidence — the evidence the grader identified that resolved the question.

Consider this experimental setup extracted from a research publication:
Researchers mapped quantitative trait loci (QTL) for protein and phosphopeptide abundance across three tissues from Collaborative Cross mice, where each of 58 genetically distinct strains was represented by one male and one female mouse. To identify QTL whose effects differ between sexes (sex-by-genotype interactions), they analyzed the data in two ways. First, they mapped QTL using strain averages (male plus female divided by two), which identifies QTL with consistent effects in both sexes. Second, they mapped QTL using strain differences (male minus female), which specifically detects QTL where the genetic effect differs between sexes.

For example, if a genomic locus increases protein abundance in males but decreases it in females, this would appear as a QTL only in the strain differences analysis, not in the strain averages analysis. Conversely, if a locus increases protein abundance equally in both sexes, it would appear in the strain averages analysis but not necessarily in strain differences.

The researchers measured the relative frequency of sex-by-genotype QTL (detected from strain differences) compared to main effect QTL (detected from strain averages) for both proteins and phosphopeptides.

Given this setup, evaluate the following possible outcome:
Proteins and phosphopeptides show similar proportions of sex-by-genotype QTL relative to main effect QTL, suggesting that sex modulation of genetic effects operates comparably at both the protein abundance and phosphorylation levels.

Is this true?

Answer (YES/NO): NO